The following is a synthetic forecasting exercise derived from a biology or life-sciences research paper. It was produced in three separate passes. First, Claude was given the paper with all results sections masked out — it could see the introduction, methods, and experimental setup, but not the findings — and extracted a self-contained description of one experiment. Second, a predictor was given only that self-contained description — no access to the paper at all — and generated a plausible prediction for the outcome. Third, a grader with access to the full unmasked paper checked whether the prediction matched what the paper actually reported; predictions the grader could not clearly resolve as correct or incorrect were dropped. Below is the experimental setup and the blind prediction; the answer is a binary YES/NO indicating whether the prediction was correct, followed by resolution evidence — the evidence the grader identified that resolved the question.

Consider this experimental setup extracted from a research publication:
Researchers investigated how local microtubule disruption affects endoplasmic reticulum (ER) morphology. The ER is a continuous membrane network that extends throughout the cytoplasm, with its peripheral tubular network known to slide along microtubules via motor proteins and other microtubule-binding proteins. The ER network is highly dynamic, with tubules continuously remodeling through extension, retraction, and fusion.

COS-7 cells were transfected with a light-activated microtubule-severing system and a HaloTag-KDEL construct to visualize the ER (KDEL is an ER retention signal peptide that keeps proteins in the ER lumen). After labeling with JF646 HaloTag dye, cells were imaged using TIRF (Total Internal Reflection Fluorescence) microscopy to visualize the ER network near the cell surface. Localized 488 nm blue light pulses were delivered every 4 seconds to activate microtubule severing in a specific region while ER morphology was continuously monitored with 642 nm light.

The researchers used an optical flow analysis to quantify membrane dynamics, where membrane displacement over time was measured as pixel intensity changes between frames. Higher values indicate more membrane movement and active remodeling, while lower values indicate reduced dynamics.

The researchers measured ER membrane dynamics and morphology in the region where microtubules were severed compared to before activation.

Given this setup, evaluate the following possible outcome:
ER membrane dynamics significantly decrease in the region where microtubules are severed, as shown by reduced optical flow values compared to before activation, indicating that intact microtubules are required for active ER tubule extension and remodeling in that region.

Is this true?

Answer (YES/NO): YES